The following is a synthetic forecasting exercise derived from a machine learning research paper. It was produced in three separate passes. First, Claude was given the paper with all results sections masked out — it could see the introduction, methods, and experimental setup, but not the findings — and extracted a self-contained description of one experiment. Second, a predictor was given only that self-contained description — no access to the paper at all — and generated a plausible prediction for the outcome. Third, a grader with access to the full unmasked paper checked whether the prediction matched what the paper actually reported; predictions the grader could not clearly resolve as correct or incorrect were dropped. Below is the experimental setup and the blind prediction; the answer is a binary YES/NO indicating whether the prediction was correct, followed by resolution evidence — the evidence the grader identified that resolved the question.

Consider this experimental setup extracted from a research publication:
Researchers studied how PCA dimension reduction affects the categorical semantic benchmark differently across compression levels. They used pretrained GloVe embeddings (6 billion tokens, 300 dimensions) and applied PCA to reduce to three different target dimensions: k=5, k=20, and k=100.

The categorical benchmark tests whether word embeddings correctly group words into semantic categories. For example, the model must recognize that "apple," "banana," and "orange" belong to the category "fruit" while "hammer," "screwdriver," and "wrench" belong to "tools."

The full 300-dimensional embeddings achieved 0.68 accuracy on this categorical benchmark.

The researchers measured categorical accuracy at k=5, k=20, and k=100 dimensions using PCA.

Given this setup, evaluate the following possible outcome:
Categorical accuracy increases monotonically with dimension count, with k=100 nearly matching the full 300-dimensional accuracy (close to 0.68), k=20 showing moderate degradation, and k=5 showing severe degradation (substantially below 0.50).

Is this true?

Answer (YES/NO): YES